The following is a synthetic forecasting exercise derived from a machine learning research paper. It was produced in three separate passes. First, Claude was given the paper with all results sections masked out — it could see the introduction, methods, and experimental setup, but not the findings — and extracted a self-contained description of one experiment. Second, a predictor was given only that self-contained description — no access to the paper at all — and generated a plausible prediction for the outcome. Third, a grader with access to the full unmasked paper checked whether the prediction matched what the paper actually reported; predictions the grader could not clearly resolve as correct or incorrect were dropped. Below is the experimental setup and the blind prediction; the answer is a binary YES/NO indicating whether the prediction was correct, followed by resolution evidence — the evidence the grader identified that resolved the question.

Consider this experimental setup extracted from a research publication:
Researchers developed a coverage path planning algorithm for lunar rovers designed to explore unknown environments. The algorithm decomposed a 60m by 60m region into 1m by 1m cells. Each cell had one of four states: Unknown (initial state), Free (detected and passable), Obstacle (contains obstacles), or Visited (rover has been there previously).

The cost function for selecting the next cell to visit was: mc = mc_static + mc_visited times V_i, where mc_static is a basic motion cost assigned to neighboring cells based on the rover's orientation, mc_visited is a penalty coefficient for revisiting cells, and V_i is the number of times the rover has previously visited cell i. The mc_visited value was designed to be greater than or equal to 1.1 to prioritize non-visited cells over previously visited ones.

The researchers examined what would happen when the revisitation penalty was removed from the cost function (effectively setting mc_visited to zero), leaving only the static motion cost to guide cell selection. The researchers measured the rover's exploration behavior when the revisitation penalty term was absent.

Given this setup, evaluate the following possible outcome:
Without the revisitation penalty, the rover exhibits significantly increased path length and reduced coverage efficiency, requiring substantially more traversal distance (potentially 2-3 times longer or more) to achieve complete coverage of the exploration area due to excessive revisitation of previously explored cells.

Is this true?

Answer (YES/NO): NO